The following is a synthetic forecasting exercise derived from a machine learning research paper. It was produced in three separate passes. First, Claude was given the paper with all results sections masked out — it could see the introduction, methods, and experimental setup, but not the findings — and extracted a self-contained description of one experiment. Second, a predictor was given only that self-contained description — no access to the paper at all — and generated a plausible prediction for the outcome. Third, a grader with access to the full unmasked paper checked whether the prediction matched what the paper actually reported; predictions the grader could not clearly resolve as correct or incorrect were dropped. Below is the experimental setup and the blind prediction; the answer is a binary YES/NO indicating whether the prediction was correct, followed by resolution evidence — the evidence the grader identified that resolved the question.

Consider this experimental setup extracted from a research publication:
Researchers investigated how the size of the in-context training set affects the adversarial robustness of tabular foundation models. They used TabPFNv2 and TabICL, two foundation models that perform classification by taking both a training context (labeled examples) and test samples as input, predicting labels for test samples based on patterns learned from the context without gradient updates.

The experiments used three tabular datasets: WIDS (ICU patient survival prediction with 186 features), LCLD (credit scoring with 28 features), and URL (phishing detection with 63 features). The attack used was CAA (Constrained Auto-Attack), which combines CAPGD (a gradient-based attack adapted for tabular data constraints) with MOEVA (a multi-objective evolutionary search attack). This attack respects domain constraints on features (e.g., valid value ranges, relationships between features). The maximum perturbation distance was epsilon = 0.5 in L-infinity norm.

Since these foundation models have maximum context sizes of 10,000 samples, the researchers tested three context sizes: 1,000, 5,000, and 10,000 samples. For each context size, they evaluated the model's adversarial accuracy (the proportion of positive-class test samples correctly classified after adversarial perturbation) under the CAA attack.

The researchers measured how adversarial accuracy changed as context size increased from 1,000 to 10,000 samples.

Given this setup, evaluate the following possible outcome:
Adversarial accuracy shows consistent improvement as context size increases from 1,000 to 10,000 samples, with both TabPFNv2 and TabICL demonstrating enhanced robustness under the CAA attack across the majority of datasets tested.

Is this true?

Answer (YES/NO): NO